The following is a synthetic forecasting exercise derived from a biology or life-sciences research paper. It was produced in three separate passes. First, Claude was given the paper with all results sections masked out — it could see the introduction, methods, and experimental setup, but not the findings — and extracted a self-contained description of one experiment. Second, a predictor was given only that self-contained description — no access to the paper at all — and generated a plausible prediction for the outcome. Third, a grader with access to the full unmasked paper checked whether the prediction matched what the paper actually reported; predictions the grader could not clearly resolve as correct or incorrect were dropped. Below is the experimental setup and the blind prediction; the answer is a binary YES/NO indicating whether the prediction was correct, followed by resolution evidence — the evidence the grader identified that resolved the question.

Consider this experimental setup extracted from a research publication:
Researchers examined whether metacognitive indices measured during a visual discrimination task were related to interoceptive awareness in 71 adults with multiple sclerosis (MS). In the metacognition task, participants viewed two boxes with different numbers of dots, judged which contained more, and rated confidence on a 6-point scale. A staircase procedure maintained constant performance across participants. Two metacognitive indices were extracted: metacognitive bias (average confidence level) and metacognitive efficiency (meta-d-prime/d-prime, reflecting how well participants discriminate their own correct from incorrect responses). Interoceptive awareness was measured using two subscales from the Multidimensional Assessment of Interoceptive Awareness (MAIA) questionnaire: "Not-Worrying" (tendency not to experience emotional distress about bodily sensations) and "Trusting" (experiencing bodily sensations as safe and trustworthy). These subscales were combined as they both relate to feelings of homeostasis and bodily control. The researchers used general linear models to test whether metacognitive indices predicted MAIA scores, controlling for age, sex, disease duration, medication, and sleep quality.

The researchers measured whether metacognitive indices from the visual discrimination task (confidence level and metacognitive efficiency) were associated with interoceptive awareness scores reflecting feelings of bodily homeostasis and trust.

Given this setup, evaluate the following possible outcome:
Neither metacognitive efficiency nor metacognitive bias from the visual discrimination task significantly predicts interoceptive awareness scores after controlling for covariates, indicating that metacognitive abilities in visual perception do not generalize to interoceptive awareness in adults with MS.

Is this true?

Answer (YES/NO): YES